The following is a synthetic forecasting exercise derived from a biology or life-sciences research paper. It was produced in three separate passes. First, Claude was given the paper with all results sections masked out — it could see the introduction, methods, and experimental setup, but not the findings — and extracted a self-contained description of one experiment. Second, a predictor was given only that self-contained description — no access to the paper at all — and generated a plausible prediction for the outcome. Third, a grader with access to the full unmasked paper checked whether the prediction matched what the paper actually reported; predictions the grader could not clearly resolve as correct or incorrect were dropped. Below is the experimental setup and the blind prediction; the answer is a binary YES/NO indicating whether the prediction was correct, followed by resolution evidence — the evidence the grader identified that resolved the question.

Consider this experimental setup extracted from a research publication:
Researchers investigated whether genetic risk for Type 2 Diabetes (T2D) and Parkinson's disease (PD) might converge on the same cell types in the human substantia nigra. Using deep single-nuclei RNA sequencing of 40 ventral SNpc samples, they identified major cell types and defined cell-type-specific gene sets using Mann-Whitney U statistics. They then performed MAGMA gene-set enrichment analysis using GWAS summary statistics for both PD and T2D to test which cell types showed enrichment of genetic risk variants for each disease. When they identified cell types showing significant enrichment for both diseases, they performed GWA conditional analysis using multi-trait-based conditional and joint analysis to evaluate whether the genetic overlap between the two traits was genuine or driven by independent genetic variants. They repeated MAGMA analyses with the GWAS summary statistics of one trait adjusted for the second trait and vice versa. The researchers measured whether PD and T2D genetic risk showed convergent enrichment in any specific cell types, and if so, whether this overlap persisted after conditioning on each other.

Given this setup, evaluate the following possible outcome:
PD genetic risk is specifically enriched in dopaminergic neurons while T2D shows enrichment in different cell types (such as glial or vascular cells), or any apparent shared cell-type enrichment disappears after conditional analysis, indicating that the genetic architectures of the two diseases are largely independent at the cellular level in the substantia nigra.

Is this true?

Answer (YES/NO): NO